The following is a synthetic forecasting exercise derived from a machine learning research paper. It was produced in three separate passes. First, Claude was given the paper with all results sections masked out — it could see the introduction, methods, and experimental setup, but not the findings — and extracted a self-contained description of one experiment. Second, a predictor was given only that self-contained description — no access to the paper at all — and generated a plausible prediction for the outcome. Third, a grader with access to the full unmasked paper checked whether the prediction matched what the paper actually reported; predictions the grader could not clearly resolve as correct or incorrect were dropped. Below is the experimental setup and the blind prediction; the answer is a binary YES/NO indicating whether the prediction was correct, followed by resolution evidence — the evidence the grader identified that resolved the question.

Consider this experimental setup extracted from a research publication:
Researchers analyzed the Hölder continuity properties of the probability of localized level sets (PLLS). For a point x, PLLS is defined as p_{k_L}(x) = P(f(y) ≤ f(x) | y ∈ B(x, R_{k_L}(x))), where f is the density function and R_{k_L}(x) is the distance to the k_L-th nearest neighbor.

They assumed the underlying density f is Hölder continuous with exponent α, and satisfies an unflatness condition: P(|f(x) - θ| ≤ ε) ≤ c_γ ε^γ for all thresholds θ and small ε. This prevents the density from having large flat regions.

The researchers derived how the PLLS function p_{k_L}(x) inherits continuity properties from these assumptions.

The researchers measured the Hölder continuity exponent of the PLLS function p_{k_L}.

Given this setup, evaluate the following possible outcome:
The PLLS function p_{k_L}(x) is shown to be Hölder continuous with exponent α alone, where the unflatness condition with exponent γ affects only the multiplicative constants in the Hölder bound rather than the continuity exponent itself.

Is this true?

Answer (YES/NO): NO